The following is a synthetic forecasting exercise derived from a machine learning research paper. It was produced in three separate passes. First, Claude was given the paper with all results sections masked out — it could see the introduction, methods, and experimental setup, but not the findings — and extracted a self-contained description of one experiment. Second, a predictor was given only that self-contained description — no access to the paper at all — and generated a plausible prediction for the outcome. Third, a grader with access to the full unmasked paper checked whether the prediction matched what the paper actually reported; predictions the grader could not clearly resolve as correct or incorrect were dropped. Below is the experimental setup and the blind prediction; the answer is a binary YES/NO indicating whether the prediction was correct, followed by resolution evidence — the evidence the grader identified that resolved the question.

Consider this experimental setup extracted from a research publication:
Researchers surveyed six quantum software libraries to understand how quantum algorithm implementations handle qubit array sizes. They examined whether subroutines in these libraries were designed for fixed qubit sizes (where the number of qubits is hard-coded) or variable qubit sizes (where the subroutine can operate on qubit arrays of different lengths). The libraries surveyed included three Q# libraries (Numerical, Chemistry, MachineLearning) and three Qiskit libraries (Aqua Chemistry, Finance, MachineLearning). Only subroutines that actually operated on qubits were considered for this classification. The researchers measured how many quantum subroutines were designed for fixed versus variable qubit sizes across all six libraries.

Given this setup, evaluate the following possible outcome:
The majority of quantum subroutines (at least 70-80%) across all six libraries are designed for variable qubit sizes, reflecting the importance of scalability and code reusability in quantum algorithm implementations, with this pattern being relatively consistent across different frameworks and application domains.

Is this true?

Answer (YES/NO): YES